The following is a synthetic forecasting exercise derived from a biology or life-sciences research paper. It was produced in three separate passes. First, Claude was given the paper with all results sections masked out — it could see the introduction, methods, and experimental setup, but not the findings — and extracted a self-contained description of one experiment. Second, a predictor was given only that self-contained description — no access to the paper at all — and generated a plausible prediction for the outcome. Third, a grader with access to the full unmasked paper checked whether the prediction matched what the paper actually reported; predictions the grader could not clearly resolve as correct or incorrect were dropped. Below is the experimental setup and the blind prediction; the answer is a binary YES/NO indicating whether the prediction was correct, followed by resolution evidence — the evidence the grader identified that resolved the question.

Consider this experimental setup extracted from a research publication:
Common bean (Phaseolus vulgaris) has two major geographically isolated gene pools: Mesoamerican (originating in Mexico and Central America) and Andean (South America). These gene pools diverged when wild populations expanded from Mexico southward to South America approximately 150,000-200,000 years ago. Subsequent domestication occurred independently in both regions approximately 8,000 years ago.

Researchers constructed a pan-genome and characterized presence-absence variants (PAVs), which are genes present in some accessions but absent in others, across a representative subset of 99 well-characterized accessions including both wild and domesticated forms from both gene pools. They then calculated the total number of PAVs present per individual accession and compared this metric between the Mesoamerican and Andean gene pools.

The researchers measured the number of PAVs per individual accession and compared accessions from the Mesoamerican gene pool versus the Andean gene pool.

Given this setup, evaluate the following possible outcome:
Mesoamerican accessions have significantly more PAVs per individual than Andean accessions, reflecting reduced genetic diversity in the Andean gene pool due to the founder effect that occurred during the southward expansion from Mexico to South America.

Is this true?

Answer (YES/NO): YES